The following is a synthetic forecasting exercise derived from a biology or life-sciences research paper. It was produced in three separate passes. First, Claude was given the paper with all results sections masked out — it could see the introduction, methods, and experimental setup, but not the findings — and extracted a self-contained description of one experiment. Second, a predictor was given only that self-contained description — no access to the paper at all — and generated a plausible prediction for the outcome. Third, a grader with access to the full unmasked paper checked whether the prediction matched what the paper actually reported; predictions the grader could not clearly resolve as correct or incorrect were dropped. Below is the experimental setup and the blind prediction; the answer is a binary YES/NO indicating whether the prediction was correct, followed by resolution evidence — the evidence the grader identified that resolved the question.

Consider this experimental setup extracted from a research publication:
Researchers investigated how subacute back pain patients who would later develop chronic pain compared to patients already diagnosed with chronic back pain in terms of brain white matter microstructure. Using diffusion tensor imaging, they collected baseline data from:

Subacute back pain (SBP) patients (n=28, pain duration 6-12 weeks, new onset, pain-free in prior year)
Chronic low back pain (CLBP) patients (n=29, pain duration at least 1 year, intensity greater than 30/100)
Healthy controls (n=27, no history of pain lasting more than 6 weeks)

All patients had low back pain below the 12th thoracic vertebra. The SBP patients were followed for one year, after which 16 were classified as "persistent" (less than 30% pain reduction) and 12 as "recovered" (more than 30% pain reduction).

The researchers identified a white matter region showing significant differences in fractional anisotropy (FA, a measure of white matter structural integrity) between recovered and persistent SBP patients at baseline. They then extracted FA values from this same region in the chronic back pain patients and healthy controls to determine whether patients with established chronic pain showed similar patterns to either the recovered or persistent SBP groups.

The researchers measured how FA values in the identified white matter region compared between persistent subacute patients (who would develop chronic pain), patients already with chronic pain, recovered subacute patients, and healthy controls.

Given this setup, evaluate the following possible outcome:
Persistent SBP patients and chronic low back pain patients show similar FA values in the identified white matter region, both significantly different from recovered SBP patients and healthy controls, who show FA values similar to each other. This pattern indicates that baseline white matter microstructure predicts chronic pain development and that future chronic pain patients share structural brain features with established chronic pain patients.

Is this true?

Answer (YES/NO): NO